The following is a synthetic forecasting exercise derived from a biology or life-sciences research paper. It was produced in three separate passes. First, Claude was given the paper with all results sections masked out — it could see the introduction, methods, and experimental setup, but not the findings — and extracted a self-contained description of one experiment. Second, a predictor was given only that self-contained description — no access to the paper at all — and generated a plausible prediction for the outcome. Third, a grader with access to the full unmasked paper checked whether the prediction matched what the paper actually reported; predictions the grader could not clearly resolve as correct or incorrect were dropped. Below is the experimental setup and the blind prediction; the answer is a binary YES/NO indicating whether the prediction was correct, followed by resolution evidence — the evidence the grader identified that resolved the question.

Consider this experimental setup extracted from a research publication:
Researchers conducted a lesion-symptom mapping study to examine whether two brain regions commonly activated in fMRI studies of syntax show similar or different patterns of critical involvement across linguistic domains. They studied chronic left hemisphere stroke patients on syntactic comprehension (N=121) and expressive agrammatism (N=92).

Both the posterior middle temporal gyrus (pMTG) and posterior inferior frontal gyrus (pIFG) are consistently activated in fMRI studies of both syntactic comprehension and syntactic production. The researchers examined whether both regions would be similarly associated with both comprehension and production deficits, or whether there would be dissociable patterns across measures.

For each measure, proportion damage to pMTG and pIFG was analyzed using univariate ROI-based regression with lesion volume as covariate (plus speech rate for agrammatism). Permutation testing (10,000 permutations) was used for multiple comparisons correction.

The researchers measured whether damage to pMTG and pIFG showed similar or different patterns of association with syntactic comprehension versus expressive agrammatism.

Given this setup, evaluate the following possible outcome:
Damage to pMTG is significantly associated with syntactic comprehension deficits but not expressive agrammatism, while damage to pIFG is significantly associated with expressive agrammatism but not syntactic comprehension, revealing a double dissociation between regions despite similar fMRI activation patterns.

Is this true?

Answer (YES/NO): YES